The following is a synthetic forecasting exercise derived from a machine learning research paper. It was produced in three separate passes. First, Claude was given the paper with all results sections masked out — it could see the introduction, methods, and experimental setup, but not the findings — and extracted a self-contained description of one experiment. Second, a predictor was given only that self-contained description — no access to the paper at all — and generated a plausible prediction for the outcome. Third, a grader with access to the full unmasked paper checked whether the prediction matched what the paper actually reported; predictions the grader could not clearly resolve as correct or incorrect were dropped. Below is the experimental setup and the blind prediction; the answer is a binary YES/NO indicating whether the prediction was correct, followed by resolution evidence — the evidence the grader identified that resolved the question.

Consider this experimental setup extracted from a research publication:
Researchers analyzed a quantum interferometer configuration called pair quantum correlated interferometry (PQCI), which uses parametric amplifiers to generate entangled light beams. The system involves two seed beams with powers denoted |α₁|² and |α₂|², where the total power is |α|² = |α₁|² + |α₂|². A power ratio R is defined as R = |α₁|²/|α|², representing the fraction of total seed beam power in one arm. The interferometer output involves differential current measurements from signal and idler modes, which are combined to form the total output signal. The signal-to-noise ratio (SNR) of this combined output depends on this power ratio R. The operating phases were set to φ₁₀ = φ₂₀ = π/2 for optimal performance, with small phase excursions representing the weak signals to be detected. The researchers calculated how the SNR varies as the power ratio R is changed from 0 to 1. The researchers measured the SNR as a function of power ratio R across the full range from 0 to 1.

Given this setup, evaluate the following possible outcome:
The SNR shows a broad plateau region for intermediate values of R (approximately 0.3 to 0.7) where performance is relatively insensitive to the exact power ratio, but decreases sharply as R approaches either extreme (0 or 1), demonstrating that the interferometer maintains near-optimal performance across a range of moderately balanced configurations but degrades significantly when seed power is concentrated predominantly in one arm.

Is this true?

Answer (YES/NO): NO